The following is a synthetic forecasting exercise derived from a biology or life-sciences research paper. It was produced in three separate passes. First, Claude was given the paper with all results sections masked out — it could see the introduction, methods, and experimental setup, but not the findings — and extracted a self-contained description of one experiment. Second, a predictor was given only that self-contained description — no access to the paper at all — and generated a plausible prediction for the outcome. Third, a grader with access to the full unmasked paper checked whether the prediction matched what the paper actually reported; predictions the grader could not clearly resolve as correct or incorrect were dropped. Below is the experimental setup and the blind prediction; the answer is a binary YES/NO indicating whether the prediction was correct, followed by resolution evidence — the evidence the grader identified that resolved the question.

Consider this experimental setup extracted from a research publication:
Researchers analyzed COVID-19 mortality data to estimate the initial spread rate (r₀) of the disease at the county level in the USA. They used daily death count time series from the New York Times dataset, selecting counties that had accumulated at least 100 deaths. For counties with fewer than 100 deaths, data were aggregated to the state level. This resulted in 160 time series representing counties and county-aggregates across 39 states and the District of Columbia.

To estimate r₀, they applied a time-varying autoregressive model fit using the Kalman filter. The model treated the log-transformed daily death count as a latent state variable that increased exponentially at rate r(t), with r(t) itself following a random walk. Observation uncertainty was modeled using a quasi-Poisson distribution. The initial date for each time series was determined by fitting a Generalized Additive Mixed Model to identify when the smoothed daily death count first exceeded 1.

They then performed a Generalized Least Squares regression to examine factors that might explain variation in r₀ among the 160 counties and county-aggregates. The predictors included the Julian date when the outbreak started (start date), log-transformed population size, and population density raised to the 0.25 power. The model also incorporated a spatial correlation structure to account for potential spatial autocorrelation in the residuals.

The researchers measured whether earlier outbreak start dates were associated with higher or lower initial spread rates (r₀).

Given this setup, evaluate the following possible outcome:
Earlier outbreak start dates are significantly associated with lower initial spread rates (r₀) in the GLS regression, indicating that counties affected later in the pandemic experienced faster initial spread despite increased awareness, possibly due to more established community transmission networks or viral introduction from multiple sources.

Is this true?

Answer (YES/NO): NO